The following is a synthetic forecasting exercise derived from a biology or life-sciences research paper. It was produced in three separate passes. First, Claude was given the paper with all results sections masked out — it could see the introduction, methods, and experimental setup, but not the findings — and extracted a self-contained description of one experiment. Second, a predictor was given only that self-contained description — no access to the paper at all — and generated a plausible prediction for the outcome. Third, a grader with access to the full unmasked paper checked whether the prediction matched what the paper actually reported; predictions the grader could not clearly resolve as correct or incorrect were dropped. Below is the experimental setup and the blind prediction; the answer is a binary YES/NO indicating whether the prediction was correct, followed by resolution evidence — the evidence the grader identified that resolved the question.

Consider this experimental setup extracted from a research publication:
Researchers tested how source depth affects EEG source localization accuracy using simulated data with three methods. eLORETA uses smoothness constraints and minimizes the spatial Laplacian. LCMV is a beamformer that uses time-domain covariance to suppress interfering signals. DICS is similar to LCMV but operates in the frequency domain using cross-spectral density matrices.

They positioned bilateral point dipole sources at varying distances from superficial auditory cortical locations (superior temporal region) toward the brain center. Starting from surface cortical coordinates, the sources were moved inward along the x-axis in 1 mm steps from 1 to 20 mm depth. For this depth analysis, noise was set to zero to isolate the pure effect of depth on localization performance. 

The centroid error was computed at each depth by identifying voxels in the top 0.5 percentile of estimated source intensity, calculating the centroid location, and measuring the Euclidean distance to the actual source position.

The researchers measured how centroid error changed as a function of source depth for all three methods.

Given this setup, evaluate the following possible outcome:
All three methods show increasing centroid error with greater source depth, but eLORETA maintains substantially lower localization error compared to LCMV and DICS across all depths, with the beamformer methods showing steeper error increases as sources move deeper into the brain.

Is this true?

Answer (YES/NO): NO